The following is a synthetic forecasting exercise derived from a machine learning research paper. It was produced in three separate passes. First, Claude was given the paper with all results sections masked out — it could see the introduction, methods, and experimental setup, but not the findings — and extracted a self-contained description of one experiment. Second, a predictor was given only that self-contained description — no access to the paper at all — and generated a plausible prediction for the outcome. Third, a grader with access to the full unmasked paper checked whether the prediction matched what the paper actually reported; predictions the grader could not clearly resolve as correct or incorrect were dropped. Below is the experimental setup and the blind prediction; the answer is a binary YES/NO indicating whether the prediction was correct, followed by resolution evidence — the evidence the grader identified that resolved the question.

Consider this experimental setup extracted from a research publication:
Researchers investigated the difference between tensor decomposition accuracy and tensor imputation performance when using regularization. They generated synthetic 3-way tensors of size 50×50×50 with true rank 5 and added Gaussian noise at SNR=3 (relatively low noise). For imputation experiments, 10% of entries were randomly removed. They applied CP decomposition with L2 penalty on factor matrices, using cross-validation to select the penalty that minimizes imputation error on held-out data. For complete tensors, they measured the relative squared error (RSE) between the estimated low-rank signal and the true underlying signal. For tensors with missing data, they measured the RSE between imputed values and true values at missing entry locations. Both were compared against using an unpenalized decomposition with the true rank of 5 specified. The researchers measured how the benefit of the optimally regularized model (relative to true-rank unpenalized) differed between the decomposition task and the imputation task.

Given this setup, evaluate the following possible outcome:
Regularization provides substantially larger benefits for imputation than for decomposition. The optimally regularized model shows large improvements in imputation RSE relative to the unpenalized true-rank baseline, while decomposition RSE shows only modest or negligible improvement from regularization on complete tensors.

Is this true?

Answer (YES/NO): YES